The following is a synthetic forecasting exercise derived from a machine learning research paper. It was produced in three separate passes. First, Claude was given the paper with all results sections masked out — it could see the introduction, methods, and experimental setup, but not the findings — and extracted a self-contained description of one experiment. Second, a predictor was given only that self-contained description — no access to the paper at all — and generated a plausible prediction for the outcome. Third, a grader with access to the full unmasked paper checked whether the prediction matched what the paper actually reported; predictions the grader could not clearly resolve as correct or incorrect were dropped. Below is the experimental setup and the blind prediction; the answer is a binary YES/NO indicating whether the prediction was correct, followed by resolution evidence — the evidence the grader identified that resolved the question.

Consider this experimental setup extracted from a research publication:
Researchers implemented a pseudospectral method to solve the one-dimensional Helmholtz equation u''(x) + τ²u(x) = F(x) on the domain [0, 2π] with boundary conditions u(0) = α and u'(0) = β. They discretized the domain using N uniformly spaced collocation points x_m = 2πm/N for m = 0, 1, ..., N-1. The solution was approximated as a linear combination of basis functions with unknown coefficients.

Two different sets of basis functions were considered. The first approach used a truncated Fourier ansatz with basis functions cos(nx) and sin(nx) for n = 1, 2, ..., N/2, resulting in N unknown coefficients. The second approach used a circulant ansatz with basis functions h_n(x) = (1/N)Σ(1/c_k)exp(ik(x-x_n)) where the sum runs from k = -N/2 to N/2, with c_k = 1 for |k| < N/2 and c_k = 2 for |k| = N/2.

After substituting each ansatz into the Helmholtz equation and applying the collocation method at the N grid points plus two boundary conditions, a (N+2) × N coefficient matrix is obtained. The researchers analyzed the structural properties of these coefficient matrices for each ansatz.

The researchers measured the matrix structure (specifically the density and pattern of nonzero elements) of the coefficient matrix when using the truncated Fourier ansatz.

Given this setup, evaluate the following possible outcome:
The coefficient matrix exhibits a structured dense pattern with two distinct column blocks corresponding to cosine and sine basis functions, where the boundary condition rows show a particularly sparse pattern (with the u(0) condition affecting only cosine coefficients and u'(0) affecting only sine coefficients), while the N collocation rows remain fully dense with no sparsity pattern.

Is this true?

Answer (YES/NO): NO